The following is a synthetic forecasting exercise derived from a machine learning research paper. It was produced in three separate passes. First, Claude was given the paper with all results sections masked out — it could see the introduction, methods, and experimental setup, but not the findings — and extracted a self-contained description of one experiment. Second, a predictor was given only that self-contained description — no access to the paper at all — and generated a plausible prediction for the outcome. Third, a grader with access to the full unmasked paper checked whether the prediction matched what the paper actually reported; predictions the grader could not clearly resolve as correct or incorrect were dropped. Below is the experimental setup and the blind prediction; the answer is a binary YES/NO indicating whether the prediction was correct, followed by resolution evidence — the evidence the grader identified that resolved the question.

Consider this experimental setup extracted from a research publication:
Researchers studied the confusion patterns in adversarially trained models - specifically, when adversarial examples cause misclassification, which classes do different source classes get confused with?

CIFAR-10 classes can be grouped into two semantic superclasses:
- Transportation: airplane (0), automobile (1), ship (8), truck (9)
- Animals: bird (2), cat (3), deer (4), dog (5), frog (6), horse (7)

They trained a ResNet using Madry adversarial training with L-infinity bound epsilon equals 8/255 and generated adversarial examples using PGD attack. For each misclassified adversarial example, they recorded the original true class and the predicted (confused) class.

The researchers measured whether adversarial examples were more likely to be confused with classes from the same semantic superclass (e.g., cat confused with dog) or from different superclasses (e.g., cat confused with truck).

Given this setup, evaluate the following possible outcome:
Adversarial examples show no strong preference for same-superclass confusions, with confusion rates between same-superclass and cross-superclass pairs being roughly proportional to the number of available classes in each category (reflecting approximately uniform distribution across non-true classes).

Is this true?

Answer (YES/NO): NO